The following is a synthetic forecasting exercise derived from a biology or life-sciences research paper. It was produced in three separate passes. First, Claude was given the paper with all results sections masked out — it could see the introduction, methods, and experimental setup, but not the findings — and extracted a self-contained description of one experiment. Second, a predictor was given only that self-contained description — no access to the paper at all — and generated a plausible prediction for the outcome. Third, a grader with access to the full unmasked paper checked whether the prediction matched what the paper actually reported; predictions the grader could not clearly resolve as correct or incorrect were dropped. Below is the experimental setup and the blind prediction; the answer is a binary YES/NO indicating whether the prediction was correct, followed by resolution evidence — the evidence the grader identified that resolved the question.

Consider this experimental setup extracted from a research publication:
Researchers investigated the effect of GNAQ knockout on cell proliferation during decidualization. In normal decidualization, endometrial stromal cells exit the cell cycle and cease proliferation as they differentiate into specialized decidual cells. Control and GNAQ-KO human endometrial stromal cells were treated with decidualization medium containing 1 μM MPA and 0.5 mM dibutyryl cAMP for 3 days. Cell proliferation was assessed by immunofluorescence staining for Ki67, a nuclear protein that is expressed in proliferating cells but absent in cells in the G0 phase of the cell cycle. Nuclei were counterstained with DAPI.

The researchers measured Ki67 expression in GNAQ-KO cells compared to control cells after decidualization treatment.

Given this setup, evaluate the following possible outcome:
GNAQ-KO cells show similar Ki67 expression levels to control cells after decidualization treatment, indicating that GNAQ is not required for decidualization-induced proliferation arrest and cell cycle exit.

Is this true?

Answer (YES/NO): NO